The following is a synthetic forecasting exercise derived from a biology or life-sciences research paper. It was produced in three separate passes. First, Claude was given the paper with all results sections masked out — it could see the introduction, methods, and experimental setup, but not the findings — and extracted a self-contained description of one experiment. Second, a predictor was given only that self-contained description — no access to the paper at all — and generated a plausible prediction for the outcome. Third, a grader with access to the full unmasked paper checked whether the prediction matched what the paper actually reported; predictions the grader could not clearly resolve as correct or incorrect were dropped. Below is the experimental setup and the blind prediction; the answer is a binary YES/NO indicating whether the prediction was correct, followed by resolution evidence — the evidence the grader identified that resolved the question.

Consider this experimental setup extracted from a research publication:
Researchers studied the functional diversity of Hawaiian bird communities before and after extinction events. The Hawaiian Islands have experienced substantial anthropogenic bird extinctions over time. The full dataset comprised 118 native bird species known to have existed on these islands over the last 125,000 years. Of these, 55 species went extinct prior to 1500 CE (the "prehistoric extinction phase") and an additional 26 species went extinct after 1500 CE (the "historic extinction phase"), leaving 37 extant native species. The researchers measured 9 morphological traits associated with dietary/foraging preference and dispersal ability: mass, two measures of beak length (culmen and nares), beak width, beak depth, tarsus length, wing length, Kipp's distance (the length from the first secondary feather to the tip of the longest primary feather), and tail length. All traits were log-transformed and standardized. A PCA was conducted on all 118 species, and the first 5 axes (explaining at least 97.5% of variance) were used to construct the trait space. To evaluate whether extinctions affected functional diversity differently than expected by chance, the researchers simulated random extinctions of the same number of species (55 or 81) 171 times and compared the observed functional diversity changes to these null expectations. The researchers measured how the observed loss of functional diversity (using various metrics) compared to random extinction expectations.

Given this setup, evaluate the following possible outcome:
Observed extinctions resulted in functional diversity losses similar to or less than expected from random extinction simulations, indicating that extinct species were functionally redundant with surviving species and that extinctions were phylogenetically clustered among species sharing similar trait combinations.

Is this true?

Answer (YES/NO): YES